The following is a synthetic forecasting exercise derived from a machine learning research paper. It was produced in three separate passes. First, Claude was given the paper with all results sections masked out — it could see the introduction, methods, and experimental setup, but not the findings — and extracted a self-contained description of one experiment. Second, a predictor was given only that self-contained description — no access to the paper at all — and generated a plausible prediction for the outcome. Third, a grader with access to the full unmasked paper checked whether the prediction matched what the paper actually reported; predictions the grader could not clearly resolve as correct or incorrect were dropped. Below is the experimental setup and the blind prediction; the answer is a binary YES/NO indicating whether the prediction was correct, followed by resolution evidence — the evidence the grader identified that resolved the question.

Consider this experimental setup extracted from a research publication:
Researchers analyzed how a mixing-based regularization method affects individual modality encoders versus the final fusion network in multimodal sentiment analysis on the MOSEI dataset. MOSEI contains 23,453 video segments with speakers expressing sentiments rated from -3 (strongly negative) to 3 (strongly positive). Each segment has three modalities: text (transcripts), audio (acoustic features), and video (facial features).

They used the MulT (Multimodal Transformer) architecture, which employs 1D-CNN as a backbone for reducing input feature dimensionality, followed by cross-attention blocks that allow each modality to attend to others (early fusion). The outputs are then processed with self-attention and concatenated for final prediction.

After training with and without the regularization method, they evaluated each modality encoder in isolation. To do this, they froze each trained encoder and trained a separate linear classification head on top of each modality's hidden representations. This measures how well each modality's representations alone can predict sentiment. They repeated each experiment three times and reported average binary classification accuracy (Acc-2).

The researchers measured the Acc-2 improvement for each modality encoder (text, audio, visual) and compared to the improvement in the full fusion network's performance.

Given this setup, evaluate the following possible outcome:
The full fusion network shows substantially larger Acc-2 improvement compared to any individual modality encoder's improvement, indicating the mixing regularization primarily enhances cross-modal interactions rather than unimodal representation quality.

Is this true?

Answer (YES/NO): NO